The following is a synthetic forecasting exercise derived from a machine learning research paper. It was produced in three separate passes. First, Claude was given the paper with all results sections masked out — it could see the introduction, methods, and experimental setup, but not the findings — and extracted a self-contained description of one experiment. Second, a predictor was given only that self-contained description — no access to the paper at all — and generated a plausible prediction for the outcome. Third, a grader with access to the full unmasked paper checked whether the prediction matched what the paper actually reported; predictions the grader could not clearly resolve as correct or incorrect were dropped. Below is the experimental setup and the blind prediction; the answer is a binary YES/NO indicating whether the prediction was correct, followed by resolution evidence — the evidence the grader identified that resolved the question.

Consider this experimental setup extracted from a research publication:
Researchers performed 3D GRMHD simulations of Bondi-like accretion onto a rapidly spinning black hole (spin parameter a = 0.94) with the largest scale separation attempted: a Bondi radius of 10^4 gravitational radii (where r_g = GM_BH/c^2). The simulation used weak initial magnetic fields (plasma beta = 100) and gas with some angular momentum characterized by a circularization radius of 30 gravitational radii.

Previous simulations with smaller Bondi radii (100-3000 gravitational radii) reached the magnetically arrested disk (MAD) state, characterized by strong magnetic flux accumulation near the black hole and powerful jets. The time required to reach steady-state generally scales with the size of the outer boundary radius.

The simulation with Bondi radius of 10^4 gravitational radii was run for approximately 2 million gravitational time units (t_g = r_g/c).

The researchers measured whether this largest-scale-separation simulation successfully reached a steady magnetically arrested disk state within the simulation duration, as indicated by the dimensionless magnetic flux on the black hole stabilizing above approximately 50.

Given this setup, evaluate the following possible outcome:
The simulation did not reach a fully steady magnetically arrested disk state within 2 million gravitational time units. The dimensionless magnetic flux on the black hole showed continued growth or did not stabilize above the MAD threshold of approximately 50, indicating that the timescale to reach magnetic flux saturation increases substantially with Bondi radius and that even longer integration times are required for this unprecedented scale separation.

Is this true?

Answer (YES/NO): YES